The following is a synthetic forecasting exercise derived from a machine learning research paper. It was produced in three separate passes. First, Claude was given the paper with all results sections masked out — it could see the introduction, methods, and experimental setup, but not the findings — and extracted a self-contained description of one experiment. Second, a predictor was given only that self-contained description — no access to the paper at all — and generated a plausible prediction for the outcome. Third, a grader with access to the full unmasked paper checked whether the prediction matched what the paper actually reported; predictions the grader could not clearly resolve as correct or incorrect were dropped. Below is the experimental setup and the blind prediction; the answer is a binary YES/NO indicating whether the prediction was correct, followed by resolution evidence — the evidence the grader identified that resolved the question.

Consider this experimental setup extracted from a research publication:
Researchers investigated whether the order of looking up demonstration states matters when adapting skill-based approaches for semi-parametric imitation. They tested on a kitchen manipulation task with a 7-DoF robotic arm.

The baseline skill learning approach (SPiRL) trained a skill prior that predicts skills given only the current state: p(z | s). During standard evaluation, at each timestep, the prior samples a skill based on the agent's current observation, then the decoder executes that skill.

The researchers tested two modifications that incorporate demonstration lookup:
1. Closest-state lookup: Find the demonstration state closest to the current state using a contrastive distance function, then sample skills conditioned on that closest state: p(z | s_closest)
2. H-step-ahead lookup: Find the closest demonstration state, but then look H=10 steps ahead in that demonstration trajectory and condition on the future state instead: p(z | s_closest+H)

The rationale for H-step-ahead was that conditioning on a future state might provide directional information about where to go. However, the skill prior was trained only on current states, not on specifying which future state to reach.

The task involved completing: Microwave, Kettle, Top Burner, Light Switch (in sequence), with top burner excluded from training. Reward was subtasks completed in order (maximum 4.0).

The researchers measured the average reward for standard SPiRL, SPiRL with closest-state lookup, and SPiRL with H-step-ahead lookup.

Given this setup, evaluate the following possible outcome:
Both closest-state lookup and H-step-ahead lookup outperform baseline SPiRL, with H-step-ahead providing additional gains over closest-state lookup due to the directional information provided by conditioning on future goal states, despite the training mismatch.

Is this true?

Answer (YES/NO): NO